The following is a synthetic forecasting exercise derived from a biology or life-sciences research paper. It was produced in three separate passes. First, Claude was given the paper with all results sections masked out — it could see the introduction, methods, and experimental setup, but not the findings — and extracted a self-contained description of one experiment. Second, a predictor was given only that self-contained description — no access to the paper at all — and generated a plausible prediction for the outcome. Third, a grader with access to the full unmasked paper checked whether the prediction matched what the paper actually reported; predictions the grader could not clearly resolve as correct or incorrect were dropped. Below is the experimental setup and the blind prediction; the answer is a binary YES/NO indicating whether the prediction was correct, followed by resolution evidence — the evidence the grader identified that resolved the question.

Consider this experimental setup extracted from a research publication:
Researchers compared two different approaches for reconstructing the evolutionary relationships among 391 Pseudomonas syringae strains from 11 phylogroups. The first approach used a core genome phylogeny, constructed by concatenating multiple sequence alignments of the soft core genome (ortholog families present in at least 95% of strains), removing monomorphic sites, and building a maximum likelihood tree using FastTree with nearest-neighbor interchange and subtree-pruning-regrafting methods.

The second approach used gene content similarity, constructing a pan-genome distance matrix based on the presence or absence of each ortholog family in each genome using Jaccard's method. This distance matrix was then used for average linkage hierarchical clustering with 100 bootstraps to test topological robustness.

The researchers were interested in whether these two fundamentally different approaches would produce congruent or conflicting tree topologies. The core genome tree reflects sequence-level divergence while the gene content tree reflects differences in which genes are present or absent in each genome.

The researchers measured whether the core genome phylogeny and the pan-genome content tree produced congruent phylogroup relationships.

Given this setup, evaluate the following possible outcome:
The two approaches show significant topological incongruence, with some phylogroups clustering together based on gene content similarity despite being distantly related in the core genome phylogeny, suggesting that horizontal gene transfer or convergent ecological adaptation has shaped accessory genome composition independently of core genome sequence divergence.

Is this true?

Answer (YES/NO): YES